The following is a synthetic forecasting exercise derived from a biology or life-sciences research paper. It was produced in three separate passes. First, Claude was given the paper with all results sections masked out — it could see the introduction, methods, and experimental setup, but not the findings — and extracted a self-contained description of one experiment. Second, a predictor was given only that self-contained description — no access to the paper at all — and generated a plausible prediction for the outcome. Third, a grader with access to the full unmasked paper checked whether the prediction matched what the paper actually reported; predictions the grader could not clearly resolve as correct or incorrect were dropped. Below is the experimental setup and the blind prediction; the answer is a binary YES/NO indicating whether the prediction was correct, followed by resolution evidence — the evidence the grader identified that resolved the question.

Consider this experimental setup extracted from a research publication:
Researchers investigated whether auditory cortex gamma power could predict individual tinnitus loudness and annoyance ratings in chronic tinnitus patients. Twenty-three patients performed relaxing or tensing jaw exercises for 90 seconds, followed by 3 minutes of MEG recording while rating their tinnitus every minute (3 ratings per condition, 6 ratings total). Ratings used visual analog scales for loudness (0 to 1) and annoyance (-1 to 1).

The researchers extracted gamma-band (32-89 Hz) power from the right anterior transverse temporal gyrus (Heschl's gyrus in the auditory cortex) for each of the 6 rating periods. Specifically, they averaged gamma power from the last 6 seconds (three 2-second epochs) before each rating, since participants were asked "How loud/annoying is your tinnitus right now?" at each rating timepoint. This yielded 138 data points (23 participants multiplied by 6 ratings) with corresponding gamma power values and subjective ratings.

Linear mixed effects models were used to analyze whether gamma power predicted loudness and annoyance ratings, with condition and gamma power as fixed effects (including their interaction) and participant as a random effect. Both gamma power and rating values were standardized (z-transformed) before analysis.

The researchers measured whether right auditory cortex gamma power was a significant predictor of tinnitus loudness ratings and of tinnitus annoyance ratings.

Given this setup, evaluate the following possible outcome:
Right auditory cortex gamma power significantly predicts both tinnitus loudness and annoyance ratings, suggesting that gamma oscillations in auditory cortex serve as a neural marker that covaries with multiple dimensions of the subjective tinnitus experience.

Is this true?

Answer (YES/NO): NO